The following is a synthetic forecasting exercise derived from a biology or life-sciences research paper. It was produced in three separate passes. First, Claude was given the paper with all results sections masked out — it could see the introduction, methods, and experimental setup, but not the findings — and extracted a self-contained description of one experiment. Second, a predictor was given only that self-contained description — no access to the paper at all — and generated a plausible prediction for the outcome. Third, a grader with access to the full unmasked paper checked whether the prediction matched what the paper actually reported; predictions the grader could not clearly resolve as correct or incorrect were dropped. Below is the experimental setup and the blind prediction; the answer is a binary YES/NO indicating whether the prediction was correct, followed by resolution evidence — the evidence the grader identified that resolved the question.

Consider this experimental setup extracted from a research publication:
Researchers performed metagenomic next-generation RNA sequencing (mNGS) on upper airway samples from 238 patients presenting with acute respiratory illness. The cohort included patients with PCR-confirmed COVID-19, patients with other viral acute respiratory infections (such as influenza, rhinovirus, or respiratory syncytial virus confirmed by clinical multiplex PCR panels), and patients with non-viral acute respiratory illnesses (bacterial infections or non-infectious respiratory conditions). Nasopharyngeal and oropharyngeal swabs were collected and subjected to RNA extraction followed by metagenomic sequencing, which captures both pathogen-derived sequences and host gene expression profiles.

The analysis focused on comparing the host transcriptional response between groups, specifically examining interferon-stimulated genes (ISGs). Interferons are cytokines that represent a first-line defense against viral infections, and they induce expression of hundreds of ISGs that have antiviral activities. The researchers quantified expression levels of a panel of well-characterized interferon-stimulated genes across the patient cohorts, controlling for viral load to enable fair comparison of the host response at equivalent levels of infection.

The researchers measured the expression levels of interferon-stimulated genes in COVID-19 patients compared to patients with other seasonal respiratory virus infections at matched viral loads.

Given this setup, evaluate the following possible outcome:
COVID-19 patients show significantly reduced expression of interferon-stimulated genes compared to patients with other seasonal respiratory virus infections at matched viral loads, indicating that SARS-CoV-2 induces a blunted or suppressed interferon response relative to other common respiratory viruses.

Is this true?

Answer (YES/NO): YES